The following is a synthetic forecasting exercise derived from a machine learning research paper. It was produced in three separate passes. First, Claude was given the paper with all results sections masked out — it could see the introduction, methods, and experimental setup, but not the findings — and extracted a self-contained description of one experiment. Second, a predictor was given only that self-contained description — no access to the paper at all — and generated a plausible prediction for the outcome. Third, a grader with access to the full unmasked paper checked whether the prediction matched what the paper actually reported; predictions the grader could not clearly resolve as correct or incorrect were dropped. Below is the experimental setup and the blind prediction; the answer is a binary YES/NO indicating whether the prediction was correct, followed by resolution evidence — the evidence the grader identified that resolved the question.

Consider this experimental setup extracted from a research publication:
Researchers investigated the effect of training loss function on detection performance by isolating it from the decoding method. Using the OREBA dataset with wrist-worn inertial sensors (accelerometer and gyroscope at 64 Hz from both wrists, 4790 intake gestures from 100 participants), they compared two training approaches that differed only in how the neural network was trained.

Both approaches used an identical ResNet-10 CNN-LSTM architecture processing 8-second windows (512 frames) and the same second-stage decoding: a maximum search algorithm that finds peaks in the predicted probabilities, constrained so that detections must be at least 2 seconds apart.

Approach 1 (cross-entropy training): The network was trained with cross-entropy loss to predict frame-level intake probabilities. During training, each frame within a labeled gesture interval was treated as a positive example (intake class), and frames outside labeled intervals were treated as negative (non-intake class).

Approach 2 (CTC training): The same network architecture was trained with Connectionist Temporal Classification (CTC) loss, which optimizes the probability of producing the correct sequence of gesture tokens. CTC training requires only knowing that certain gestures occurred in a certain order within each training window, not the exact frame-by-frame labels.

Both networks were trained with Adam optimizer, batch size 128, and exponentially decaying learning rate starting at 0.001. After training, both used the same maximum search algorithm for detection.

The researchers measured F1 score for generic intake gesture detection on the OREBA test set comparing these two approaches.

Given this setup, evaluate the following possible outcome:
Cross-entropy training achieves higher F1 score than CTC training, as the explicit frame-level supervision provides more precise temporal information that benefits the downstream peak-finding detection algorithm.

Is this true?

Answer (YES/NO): NO